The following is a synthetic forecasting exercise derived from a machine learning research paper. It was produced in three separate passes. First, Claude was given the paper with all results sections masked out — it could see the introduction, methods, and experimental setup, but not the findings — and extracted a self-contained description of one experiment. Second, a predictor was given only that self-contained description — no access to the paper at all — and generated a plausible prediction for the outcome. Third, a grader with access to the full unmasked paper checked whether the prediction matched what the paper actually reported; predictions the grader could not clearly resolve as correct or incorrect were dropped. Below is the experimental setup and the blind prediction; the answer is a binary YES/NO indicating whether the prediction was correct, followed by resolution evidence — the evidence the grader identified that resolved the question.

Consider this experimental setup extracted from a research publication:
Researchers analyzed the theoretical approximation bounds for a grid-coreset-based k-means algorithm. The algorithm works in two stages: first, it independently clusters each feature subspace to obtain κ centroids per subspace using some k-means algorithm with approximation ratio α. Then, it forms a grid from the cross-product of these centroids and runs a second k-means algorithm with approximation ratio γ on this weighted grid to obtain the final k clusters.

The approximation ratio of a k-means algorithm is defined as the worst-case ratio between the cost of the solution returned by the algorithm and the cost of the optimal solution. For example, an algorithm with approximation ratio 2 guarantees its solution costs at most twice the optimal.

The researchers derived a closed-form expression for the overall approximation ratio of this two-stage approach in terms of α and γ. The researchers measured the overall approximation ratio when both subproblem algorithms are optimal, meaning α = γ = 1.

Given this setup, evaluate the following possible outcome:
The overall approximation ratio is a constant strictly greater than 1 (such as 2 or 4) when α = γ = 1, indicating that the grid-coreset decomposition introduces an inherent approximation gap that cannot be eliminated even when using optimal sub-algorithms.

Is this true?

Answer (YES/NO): YES